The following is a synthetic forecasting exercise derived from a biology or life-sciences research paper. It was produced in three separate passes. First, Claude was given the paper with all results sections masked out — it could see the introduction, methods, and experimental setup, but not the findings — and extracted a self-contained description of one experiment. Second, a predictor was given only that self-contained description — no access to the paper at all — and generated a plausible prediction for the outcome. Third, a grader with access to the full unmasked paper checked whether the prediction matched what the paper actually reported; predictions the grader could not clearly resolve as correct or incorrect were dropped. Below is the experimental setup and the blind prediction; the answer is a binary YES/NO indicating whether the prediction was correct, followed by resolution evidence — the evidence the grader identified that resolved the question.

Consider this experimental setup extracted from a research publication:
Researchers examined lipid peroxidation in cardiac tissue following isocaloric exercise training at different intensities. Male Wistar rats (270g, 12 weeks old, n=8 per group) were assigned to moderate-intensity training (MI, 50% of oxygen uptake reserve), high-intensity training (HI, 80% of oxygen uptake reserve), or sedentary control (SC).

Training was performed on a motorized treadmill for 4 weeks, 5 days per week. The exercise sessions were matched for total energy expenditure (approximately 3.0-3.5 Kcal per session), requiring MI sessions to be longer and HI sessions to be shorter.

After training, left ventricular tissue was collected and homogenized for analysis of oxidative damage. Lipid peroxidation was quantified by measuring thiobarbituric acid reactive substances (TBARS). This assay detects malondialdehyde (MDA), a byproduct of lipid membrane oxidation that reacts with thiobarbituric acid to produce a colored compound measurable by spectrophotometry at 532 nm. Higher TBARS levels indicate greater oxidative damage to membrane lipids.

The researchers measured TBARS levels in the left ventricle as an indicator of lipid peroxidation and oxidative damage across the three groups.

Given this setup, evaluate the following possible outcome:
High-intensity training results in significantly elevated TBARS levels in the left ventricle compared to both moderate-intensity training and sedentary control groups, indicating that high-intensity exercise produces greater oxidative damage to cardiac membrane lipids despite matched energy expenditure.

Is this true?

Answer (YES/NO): NO